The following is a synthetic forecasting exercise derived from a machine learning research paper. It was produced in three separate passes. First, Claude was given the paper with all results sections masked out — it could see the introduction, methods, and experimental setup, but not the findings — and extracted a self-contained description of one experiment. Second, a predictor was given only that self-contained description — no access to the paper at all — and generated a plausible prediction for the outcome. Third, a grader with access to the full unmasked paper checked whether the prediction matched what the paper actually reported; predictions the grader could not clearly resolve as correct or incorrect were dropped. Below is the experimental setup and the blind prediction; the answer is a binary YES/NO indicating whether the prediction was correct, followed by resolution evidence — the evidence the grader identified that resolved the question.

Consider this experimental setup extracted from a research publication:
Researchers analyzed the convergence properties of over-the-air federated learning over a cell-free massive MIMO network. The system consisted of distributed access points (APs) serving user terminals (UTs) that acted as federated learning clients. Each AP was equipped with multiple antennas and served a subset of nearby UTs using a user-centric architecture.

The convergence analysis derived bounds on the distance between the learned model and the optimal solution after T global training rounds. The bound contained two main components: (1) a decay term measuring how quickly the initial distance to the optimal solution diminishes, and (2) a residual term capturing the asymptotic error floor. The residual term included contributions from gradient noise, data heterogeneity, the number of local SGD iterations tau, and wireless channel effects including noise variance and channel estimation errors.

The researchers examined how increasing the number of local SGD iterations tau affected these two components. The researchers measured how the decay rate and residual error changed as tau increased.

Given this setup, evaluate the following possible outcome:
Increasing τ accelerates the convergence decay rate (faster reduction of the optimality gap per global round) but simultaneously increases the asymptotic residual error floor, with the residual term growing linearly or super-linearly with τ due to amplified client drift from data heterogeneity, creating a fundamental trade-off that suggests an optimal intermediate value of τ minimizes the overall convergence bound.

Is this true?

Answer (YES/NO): NO